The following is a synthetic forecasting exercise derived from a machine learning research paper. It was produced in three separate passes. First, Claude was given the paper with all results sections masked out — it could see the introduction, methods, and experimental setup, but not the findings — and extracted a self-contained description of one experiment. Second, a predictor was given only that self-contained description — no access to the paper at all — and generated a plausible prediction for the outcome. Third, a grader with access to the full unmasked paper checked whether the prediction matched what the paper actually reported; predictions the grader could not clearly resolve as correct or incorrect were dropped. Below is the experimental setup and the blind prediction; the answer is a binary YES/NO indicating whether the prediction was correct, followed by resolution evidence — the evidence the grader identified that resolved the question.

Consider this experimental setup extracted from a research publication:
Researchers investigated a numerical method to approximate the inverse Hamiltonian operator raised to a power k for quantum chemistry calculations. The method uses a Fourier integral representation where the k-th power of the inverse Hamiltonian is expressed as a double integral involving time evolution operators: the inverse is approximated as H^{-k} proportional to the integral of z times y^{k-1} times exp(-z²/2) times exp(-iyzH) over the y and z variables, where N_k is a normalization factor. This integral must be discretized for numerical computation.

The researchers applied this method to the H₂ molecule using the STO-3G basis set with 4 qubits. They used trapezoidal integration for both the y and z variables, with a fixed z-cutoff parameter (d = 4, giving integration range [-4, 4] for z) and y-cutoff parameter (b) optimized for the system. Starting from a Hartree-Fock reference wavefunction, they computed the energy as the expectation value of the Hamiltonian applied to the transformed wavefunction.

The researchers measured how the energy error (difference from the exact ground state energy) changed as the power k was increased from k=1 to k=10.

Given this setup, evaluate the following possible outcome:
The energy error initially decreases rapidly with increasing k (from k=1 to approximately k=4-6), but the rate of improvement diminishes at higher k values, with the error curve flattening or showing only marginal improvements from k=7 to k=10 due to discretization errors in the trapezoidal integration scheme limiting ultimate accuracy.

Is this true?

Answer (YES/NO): NO